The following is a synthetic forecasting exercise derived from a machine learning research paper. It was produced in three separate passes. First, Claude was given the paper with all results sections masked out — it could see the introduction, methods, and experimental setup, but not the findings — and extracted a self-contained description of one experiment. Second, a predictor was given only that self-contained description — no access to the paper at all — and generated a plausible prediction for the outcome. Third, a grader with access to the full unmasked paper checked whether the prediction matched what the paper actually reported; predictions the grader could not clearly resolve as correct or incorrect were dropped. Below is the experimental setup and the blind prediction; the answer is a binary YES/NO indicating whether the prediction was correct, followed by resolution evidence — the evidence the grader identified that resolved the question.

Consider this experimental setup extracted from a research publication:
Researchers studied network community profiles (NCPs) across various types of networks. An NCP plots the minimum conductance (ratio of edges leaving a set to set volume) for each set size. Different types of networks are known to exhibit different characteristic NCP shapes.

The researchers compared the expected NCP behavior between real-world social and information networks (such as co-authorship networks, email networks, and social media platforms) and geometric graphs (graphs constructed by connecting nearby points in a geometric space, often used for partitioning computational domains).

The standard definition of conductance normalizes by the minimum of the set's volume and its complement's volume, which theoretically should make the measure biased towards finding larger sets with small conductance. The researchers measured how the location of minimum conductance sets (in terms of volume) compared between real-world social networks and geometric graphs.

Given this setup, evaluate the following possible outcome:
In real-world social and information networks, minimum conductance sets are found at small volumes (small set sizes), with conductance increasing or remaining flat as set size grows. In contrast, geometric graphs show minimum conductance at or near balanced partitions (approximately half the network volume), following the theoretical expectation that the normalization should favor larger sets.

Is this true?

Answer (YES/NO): YES